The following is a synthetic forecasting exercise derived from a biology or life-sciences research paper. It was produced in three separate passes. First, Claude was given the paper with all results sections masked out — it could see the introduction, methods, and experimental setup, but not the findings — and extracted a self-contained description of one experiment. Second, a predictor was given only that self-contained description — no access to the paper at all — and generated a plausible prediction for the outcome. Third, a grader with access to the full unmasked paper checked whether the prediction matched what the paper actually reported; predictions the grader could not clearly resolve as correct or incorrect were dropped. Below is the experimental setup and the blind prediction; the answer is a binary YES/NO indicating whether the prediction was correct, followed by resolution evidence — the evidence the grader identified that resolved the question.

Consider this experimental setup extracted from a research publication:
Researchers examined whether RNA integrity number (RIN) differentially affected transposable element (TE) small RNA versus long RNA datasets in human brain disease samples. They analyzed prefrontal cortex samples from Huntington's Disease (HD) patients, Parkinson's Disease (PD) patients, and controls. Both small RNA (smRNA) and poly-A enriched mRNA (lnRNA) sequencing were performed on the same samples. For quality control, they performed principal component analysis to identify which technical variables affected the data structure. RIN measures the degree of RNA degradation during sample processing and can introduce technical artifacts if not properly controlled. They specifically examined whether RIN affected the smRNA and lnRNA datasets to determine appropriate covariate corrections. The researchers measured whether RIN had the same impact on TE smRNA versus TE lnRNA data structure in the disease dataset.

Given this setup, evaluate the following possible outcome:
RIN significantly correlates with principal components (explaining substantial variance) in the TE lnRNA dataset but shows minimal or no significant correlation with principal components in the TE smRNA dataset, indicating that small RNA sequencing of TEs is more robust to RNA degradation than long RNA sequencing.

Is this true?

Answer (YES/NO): NO